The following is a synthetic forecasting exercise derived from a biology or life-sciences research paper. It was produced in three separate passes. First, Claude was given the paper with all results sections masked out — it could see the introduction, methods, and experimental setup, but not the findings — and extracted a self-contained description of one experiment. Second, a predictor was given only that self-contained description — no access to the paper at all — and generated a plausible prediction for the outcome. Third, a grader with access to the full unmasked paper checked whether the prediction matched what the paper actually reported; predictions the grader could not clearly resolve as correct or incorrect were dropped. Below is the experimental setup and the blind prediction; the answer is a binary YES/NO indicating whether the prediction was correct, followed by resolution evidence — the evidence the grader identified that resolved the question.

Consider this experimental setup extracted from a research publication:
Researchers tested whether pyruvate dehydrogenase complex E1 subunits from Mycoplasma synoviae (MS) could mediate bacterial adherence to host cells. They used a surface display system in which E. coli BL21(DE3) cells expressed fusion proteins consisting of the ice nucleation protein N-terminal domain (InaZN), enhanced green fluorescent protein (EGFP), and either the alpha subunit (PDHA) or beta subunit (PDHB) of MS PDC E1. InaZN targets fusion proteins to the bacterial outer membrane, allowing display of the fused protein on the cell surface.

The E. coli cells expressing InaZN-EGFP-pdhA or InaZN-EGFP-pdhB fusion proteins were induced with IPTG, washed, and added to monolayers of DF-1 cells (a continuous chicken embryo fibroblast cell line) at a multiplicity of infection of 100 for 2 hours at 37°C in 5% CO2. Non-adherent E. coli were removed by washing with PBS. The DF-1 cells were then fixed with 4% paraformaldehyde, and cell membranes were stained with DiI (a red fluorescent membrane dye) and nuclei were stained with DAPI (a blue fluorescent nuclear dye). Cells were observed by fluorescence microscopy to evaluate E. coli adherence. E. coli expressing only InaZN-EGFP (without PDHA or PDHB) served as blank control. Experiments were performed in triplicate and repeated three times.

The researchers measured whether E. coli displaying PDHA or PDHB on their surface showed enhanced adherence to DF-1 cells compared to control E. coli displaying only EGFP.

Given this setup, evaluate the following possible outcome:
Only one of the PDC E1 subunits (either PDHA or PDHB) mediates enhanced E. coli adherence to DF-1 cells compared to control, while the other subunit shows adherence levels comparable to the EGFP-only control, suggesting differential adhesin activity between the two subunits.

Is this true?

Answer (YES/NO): NO